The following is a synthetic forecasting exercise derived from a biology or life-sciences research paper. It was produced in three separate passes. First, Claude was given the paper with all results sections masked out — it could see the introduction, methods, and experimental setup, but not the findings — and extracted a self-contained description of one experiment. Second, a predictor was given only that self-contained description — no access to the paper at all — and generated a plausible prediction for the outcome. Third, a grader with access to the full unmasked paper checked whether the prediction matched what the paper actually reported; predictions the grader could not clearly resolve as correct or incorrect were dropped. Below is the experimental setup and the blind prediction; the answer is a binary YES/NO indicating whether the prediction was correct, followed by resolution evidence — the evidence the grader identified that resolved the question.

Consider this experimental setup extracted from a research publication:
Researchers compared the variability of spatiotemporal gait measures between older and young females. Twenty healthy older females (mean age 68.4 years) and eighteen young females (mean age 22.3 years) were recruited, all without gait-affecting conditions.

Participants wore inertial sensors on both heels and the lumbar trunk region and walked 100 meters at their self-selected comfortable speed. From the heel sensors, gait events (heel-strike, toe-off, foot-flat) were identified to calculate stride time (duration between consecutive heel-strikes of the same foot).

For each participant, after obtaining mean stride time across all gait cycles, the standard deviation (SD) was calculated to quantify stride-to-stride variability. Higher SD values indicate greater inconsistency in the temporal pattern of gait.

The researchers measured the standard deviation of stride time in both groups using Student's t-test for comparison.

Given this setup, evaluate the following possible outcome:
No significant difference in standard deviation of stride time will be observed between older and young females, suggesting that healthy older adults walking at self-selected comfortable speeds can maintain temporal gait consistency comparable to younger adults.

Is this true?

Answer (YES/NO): YES